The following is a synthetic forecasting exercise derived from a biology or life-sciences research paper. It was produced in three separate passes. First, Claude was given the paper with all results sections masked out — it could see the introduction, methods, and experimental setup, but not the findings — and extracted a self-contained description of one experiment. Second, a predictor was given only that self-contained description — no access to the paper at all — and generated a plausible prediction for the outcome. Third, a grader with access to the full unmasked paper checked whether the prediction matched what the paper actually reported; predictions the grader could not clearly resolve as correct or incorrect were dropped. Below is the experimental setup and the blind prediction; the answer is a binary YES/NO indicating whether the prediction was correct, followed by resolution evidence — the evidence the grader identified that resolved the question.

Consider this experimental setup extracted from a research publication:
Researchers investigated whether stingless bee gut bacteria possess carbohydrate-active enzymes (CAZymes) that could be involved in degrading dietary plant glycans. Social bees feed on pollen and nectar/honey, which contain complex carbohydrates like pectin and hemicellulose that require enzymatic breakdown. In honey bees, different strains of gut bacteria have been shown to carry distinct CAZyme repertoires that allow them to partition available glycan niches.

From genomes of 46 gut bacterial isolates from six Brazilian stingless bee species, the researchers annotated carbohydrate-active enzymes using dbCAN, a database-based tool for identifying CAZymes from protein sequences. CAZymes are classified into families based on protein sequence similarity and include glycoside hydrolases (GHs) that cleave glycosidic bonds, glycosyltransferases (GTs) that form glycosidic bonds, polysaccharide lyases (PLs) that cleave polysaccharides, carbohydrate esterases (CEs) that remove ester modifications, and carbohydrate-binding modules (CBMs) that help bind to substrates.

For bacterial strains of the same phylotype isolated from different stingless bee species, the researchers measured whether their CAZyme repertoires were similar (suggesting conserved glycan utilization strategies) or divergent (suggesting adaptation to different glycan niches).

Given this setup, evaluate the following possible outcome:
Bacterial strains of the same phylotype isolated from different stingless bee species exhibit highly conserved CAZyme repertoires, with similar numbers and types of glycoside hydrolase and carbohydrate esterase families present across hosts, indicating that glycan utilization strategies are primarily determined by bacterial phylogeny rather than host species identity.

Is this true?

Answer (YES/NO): NO